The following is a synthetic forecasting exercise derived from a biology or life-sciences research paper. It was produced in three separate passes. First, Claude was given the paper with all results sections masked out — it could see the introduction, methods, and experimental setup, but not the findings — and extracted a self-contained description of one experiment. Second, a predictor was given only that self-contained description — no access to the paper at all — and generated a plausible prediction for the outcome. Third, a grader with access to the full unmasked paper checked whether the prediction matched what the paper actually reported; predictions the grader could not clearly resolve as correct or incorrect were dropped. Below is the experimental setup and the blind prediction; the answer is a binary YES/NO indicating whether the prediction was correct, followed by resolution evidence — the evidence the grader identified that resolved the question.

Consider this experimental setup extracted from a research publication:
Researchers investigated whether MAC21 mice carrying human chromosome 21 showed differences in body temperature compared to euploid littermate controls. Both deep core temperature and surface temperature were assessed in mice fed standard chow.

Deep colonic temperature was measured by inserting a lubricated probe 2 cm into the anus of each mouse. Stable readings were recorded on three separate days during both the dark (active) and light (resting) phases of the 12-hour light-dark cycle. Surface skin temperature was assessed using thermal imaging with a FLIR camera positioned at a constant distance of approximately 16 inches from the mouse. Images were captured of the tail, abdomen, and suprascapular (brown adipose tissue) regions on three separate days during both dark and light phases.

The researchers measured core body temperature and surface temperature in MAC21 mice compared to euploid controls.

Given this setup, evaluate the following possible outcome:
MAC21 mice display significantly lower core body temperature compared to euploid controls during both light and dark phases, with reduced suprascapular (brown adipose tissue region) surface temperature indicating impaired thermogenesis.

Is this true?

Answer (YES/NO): NO